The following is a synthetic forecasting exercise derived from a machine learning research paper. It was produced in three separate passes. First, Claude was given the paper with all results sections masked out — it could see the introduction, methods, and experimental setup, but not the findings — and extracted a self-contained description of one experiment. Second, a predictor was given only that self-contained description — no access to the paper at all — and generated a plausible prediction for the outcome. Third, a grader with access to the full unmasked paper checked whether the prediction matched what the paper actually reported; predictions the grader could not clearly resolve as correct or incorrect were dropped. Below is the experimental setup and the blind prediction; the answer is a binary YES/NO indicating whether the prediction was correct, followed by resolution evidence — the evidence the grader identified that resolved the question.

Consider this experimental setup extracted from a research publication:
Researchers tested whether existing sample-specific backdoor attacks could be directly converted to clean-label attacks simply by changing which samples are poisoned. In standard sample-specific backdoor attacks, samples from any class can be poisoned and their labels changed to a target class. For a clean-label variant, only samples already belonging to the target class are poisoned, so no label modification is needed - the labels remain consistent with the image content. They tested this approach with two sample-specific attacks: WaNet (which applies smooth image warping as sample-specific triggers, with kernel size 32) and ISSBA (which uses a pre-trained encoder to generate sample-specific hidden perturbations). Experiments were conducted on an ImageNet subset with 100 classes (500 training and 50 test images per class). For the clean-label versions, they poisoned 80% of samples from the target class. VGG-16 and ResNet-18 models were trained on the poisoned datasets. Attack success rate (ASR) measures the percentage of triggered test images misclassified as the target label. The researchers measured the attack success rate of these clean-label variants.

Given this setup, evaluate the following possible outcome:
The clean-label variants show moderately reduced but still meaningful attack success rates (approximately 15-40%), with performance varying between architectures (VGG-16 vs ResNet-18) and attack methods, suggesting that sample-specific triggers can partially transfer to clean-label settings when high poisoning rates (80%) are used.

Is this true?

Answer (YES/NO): NO